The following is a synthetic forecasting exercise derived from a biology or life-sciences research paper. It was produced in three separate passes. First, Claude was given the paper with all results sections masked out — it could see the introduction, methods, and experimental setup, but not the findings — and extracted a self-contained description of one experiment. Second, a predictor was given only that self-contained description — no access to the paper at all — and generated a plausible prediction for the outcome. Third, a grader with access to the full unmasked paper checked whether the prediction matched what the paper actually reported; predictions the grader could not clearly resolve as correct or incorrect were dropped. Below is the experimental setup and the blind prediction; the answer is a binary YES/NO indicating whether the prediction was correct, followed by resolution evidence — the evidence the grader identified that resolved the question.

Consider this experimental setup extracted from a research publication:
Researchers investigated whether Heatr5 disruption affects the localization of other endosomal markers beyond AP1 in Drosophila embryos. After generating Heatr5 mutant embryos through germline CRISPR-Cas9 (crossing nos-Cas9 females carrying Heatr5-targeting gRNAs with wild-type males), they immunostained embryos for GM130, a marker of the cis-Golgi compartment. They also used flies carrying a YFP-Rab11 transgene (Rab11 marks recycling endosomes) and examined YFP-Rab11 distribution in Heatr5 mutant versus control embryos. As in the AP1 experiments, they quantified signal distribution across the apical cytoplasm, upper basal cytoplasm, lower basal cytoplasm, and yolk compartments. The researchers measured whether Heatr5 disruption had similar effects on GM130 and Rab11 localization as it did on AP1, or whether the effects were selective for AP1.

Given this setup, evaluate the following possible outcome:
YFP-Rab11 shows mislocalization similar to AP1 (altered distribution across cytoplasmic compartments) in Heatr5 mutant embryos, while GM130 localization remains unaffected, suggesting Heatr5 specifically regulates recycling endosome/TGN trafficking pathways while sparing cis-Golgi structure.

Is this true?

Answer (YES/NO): NO